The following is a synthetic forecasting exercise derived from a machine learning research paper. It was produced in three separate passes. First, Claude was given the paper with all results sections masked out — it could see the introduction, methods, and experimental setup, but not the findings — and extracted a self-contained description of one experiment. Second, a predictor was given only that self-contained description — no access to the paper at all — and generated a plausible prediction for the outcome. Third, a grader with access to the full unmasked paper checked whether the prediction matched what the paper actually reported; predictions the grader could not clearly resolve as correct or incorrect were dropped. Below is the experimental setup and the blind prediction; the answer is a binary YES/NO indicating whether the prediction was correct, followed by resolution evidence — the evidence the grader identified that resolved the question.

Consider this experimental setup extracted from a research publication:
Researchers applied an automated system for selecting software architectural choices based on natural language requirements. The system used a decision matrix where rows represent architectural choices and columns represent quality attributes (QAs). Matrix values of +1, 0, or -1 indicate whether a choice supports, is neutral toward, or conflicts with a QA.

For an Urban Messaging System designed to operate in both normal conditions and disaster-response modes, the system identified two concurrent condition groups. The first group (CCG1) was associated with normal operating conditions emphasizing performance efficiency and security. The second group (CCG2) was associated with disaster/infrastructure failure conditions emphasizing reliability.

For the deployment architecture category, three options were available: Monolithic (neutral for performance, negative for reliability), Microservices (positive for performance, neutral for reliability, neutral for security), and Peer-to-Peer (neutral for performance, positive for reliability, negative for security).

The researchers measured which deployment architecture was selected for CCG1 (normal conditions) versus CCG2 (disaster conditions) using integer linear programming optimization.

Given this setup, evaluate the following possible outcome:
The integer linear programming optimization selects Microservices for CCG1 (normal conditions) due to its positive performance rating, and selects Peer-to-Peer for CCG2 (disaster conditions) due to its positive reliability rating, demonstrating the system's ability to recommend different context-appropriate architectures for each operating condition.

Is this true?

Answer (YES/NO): YES